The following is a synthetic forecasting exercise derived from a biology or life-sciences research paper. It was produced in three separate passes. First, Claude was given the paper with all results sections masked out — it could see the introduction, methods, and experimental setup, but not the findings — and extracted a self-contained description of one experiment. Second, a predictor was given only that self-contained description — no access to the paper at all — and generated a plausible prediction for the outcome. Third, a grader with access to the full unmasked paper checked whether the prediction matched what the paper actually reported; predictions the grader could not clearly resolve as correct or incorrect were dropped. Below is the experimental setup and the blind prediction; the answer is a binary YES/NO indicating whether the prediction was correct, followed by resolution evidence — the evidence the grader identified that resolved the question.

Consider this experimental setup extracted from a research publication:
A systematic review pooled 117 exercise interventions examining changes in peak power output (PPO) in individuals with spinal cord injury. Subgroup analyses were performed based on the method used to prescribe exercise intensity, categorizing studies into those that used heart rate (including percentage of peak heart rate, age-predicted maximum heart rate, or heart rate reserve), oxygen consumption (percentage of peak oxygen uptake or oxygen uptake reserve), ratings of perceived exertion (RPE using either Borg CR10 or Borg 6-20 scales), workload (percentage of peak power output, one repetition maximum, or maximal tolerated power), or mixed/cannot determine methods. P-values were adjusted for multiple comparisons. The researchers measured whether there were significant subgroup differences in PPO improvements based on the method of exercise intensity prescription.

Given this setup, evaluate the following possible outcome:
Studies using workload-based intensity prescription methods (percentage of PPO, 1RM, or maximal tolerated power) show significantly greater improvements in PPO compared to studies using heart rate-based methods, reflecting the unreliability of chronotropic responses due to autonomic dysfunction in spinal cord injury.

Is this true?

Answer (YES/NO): NO